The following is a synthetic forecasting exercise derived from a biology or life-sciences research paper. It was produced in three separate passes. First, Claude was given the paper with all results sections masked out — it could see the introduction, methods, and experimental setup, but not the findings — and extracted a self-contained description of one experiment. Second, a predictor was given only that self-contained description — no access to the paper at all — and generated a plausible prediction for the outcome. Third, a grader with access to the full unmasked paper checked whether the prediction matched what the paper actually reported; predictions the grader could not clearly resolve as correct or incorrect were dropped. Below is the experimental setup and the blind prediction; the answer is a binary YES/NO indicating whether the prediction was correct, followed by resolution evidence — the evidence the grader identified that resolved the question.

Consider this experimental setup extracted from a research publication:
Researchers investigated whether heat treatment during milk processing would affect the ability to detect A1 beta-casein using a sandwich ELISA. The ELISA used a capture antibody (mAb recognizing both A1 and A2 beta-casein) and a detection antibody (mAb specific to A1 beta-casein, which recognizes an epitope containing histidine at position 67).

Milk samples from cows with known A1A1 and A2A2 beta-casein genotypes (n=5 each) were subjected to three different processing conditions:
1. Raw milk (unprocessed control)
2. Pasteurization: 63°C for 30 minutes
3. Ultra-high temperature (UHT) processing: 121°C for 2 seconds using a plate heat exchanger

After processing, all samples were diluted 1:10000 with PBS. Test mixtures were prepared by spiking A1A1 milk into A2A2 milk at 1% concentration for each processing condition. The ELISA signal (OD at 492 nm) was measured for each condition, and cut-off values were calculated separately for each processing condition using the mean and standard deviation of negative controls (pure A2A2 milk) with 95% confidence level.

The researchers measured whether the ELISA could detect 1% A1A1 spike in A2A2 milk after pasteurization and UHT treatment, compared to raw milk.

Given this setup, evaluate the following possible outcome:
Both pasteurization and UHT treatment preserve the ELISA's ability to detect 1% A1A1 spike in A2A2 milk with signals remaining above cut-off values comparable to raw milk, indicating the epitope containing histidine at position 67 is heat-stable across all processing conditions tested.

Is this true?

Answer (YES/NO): YES